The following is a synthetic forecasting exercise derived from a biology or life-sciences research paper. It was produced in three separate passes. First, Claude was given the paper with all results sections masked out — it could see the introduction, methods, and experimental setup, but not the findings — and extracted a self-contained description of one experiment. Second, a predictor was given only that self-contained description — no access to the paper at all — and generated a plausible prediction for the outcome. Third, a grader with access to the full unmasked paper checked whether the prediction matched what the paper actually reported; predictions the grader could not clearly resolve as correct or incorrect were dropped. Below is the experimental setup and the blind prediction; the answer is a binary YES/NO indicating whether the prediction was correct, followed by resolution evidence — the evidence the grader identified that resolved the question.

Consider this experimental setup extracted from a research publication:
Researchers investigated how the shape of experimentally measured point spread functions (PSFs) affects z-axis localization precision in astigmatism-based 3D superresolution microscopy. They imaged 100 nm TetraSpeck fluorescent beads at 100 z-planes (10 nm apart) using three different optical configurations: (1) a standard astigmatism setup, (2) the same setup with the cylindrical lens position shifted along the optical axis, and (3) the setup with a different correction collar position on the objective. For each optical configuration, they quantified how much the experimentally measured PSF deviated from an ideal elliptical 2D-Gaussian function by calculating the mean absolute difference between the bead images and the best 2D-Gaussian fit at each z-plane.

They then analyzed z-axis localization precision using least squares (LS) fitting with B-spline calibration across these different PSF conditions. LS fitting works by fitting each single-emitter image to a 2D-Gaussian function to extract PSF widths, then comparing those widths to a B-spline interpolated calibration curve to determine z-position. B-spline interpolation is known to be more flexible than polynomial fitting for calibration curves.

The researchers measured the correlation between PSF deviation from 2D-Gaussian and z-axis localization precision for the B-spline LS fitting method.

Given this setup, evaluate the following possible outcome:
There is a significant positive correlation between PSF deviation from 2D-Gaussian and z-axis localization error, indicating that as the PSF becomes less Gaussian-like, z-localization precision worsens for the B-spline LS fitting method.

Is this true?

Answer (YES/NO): YES